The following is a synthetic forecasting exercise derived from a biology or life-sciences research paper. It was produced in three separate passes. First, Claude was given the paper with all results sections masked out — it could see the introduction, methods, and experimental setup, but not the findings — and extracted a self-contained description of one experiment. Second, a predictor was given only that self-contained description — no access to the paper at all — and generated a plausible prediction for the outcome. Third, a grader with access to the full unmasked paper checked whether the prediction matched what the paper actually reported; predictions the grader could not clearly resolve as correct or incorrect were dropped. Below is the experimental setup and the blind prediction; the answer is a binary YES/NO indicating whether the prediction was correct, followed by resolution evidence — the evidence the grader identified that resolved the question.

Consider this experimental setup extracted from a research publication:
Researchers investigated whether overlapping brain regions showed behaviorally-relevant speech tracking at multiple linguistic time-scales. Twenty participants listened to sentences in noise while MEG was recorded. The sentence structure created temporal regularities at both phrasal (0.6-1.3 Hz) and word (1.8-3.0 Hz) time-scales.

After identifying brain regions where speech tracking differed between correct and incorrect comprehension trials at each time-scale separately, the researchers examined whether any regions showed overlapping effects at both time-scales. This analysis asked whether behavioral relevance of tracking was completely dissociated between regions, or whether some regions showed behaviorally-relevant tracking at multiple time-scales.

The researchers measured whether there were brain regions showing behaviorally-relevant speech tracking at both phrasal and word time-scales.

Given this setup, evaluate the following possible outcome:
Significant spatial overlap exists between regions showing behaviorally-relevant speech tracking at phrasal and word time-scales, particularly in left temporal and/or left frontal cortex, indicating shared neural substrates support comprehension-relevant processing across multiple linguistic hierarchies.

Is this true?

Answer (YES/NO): NO